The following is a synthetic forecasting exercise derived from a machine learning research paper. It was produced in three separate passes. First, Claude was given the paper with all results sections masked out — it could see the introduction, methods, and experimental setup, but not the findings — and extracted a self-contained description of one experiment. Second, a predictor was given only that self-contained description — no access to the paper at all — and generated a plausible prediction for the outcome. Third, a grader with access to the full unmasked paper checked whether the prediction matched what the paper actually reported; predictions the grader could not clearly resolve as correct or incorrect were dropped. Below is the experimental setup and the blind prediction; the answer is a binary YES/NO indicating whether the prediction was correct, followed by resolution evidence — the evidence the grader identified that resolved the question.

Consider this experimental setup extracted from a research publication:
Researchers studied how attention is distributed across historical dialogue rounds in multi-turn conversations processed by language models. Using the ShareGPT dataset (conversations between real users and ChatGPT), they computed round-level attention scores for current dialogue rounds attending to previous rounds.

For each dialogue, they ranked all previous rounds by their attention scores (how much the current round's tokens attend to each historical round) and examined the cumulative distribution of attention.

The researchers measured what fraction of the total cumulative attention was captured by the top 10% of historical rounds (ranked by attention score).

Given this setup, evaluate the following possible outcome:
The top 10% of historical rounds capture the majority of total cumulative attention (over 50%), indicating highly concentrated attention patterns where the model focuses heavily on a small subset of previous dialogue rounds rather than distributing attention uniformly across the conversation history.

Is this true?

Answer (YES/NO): YES